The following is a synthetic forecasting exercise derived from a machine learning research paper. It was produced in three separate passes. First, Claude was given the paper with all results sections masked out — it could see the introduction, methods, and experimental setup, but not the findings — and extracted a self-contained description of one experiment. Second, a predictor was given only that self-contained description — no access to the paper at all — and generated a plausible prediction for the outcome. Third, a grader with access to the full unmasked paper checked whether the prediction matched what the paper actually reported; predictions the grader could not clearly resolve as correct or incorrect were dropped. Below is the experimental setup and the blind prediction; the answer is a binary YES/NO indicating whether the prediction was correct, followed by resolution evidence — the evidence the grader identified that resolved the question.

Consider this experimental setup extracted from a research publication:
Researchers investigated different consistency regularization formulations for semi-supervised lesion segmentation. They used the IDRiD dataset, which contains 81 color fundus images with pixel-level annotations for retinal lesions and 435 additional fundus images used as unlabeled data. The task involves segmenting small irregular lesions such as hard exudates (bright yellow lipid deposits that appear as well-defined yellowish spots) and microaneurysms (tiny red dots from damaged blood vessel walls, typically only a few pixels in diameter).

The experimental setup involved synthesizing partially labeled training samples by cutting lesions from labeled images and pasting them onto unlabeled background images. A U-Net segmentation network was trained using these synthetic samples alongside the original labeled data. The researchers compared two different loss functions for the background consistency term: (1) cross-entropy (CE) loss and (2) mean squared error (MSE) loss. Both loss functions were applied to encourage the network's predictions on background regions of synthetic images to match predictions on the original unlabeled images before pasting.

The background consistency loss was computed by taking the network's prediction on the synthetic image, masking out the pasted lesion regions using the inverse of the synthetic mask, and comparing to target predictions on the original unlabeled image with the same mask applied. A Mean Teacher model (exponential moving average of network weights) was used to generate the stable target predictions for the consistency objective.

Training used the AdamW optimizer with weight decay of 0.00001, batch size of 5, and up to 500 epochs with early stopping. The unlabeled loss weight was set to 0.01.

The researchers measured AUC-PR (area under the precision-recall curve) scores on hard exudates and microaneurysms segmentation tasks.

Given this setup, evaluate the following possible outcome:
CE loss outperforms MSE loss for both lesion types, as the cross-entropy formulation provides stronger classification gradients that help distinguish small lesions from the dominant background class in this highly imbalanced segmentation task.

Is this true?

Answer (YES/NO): NO